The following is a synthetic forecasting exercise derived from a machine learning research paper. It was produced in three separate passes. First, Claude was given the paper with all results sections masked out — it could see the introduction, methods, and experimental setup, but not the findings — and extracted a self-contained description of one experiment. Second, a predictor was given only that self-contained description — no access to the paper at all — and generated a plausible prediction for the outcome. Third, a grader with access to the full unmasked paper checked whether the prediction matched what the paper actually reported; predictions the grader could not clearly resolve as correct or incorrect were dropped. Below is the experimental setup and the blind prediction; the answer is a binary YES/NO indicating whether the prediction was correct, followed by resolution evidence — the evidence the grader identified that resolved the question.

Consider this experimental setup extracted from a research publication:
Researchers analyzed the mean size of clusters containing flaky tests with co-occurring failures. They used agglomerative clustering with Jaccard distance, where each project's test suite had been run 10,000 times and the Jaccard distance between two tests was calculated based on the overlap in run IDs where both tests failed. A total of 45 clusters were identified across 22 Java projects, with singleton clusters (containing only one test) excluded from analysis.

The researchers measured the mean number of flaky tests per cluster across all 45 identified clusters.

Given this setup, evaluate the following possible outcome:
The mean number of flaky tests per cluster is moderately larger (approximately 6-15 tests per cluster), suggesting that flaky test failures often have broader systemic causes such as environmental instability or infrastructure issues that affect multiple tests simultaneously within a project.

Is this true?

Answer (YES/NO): YES